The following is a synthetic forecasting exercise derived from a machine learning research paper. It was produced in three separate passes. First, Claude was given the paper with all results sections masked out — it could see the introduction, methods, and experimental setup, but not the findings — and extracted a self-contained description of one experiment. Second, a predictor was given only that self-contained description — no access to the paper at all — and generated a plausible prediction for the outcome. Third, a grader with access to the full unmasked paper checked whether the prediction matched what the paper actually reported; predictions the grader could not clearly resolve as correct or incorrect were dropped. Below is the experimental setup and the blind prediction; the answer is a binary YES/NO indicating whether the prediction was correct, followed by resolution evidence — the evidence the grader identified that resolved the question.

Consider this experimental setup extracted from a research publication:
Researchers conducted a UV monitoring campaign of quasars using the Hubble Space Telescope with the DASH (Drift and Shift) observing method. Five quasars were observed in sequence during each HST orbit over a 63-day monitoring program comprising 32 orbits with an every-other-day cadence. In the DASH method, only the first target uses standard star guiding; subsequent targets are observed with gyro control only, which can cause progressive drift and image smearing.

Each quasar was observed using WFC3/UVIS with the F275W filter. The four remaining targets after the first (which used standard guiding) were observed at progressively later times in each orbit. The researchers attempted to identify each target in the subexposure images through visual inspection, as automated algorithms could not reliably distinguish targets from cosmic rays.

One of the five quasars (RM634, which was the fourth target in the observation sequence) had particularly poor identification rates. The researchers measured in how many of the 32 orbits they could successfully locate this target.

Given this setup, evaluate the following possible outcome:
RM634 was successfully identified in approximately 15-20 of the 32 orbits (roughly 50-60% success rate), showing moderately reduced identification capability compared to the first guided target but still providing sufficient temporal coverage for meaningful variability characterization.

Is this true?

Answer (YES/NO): NO